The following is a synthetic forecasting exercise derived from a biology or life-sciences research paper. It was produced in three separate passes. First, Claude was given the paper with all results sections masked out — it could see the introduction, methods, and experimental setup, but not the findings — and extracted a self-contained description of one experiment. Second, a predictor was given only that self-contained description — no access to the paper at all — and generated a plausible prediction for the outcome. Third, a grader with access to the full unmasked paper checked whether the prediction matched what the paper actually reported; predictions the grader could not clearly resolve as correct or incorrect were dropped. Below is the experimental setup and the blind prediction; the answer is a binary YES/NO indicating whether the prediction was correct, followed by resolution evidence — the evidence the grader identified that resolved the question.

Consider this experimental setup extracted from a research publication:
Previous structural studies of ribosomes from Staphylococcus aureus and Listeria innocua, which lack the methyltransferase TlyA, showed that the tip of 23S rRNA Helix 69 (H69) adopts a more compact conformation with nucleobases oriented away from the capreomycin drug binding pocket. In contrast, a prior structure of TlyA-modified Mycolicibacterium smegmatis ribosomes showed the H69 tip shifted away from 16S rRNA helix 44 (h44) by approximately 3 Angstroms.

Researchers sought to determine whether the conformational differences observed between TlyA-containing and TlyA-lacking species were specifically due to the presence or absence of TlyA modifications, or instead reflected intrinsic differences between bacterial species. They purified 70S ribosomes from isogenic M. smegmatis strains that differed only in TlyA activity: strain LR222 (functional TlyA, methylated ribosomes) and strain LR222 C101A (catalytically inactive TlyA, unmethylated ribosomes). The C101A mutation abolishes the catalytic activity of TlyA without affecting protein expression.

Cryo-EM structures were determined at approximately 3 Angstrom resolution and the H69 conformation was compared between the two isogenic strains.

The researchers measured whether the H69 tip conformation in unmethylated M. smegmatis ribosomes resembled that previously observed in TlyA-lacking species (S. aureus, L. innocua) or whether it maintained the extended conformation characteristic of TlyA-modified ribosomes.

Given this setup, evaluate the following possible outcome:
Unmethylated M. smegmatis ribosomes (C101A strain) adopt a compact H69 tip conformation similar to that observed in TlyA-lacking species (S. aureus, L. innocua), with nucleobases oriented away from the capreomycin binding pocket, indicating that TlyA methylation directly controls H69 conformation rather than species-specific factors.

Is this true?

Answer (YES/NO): YES